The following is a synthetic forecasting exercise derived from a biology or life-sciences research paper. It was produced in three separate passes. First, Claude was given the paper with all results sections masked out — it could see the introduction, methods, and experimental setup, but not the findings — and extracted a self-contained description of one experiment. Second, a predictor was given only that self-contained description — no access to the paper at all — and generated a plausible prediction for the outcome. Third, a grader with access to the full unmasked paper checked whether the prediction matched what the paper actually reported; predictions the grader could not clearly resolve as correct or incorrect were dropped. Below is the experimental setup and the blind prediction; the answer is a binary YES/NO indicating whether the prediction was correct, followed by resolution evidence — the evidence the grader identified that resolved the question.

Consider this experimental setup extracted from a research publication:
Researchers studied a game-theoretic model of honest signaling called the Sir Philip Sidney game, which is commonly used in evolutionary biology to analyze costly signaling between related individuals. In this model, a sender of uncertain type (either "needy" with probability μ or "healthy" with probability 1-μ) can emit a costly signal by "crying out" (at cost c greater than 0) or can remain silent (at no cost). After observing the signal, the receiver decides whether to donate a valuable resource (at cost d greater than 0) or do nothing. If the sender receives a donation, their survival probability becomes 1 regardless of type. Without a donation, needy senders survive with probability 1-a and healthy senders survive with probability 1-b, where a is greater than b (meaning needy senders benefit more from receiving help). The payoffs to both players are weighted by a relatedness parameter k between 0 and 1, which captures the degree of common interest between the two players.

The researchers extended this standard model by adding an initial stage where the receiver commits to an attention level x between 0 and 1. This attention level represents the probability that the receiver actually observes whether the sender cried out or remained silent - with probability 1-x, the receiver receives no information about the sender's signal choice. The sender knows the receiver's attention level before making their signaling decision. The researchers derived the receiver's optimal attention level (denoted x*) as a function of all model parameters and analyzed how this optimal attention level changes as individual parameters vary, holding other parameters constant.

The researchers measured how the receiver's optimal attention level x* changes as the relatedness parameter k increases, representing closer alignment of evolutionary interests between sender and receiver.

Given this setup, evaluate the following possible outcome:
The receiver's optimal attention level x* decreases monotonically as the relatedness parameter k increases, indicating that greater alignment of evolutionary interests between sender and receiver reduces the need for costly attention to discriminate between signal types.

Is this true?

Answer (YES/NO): NO